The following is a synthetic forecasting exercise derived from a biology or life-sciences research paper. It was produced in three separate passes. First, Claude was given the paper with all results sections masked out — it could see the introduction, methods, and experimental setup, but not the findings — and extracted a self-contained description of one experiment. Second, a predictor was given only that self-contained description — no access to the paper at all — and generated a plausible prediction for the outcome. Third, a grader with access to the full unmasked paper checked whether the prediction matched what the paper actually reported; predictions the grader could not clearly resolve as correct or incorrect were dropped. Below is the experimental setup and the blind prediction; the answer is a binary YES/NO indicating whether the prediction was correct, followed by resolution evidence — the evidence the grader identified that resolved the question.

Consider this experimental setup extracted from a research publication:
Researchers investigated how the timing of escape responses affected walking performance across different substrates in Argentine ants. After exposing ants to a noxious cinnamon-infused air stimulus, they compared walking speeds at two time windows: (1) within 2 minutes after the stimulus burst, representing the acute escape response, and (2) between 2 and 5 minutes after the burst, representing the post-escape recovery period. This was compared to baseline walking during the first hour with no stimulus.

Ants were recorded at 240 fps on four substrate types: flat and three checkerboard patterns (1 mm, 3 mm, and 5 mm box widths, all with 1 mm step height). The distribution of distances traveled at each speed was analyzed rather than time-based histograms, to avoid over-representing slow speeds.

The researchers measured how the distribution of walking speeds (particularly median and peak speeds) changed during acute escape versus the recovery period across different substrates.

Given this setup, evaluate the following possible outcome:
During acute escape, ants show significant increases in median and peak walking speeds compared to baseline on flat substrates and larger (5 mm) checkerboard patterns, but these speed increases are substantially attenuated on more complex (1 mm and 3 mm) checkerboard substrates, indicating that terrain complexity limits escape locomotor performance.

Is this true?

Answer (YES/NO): NO